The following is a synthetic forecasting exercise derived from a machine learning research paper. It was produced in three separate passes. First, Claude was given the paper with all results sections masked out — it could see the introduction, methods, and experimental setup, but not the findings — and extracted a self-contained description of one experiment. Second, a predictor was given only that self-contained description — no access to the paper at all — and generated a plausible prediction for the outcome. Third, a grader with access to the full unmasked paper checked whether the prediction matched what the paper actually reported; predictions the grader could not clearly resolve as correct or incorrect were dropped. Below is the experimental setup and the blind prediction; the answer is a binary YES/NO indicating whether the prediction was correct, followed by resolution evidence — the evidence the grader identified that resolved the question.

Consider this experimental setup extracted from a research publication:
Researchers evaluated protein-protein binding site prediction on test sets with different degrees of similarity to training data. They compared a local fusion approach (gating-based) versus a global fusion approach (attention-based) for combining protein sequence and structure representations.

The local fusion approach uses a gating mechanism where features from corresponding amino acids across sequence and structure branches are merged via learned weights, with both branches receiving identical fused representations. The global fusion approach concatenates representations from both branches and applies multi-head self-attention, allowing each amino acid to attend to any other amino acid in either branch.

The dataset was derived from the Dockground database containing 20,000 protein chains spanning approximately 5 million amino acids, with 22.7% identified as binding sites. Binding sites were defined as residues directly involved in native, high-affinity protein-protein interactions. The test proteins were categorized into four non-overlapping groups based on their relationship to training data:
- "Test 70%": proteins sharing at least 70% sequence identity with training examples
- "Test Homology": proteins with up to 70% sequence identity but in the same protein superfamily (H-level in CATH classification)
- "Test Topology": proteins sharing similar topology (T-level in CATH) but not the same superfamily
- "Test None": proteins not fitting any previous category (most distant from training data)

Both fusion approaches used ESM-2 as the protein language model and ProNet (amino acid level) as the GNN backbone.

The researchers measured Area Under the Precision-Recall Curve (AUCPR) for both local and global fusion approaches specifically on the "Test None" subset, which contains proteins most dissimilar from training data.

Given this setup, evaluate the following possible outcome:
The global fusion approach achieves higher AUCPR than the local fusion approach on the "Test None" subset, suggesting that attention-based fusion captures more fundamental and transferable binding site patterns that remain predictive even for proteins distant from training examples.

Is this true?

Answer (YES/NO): YES